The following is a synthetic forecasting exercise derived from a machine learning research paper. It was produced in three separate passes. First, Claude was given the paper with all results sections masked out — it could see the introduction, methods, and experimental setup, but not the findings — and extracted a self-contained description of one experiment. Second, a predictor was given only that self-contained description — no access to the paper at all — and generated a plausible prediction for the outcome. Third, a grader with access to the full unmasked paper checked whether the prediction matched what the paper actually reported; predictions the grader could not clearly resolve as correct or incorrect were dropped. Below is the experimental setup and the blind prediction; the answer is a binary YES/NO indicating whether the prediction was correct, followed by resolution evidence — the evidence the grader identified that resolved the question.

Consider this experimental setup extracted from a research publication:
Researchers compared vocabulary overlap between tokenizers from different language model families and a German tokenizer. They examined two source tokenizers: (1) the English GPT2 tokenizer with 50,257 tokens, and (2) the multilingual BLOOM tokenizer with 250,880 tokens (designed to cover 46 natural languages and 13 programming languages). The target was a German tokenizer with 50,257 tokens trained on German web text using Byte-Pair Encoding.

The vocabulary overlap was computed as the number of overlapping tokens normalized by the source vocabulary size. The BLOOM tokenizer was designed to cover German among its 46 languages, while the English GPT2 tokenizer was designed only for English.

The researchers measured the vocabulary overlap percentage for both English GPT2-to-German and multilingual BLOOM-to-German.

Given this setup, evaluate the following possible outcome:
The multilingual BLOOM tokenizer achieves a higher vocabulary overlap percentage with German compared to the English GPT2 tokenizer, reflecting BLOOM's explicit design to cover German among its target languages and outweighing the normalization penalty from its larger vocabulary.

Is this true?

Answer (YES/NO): NO